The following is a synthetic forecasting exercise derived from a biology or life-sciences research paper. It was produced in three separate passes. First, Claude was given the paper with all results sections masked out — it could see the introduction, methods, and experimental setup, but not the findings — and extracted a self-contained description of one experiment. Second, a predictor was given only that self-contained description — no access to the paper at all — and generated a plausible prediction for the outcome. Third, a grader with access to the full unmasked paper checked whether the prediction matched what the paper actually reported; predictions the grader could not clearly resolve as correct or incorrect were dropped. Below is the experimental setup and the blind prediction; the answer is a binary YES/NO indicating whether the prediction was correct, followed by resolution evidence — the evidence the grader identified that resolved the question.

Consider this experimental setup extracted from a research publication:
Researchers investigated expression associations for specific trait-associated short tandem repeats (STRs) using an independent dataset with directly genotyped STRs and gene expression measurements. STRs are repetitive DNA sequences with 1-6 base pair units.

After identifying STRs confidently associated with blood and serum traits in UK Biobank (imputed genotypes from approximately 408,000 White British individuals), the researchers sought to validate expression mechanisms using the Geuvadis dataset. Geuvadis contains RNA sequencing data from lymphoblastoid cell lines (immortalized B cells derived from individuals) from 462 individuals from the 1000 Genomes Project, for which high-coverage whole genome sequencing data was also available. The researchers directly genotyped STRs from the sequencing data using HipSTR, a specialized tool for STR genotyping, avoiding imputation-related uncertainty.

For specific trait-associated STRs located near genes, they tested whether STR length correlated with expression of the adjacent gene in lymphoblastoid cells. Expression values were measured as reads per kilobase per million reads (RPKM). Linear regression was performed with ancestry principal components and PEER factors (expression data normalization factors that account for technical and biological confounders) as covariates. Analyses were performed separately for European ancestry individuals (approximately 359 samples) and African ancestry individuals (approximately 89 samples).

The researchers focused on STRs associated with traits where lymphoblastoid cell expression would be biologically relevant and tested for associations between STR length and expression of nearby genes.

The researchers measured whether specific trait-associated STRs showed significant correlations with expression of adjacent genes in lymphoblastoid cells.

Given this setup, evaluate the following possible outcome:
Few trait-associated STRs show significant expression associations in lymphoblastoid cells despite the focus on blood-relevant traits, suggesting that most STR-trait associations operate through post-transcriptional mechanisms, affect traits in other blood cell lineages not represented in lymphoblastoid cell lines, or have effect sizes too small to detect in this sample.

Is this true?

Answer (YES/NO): NO